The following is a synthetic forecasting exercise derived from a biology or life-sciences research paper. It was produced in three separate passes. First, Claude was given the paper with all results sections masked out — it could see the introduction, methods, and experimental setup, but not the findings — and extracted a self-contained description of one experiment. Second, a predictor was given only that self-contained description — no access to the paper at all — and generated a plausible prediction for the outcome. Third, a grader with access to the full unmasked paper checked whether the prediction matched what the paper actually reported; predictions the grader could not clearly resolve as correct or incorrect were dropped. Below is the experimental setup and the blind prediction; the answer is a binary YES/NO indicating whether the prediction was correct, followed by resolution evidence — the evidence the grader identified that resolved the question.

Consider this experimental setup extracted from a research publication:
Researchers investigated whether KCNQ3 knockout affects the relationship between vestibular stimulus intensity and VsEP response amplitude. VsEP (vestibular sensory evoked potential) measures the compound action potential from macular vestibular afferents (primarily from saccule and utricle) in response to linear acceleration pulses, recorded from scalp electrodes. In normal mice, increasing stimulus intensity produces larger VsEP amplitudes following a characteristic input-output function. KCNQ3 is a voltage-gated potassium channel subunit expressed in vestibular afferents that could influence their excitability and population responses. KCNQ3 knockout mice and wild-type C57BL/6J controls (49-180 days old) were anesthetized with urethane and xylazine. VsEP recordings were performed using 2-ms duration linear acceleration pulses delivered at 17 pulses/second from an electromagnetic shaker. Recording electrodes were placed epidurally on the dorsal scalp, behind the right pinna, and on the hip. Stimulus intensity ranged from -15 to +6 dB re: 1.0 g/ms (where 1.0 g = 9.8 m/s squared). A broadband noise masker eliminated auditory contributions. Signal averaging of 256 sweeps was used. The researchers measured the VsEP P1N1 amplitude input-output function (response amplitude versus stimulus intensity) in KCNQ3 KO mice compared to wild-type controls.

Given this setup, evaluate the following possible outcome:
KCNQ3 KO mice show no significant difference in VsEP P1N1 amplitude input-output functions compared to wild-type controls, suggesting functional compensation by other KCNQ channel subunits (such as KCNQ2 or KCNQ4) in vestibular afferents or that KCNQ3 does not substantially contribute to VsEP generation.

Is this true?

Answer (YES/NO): YES